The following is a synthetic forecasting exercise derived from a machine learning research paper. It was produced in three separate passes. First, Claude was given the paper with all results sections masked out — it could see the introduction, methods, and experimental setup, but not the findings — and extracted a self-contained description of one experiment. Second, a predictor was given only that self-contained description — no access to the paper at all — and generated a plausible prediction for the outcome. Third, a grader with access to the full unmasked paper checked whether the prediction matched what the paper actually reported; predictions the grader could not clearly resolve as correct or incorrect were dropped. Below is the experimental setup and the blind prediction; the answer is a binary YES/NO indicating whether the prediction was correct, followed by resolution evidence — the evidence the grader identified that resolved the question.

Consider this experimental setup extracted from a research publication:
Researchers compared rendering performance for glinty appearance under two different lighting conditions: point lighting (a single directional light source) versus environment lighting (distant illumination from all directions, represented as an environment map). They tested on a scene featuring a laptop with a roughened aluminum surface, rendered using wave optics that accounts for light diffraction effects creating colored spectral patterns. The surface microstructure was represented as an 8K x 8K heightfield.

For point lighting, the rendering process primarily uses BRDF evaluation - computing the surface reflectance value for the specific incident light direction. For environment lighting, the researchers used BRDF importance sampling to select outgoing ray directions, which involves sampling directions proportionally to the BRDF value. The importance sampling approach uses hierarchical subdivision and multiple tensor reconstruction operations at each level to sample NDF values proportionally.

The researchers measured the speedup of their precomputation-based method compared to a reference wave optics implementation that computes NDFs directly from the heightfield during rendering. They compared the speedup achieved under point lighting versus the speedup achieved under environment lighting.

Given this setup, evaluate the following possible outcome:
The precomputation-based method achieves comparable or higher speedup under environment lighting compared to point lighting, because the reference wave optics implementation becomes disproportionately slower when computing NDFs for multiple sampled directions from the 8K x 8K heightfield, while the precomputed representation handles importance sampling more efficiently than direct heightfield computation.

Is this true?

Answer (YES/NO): NO